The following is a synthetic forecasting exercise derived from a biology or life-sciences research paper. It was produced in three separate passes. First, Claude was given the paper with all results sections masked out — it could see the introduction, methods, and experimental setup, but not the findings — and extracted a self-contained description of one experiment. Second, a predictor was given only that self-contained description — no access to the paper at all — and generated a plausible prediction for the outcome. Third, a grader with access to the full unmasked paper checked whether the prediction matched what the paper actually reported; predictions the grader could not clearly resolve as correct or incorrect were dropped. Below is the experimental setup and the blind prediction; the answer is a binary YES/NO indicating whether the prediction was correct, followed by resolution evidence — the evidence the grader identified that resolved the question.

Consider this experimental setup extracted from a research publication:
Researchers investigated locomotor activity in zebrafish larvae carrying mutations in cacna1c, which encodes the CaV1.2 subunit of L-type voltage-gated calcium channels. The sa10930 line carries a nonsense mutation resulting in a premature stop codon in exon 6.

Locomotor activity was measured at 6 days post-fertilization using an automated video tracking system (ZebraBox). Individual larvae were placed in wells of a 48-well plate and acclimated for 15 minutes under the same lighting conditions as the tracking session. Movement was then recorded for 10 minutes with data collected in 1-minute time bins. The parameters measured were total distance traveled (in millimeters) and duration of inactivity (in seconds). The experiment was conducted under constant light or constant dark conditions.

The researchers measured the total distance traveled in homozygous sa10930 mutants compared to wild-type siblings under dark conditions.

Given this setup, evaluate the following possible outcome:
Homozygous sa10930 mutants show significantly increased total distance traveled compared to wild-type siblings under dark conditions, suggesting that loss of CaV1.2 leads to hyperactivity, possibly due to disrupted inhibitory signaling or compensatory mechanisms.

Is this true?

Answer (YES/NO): NO